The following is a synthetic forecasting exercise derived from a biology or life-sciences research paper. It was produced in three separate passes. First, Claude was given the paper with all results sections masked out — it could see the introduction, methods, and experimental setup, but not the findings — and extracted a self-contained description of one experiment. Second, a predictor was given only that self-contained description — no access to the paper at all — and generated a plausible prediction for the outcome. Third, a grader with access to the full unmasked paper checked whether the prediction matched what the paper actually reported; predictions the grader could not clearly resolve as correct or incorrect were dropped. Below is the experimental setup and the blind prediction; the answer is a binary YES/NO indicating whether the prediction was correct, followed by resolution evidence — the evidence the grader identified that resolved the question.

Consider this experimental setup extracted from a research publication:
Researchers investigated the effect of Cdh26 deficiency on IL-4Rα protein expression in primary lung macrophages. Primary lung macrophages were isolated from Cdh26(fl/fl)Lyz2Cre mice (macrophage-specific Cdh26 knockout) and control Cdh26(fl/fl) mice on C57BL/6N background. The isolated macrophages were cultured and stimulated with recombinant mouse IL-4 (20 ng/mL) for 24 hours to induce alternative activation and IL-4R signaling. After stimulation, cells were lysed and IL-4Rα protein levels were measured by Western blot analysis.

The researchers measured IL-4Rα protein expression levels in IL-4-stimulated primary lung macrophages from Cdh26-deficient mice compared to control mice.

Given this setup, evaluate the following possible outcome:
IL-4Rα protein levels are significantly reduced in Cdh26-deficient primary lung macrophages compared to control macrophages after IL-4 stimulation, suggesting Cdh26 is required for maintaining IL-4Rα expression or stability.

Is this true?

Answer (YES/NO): YES